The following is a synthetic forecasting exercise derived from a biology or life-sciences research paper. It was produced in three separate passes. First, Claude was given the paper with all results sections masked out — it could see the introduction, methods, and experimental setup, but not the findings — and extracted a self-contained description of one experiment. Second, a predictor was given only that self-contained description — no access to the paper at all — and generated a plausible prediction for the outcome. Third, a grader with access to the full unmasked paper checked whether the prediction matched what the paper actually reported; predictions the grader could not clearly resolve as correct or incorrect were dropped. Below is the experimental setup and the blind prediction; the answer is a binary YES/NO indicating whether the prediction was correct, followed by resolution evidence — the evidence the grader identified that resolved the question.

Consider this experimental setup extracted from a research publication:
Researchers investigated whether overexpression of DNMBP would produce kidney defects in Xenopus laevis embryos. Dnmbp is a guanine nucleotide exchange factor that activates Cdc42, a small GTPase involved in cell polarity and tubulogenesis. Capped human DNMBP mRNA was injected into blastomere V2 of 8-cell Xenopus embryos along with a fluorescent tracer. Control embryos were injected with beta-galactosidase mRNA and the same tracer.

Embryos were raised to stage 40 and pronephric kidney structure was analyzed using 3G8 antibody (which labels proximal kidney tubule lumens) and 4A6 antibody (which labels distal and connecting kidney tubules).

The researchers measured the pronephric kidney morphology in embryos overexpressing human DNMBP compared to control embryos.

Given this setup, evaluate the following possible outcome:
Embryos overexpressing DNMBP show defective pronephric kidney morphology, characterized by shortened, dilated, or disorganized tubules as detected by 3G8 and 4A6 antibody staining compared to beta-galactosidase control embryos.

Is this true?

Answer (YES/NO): YES